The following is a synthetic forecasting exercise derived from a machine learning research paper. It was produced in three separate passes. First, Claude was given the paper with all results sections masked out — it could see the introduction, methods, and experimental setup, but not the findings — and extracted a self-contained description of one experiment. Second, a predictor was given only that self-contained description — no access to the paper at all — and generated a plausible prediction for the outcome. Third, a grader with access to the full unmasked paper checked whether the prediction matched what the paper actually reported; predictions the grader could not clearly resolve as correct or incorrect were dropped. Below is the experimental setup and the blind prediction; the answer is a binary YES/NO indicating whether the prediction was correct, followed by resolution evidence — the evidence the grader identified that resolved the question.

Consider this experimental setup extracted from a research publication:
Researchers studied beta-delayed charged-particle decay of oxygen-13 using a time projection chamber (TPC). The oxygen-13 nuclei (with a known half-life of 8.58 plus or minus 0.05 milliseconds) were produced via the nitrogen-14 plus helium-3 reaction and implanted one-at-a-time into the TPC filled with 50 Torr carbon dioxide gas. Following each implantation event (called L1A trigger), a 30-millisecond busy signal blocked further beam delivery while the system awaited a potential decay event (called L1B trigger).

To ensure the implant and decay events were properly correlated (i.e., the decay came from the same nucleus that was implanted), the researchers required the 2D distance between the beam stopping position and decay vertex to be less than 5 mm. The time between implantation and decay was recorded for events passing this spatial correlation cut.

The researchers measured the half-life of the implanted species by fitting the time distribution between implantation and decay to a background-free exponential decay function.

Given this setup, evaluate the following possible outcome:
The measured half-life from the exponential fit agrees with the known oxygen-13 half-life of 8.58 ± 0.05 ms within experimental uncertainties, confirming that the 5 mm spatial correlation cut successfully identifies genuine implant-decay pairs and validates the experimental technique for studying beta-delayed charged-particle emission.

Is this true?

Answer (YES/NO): YES